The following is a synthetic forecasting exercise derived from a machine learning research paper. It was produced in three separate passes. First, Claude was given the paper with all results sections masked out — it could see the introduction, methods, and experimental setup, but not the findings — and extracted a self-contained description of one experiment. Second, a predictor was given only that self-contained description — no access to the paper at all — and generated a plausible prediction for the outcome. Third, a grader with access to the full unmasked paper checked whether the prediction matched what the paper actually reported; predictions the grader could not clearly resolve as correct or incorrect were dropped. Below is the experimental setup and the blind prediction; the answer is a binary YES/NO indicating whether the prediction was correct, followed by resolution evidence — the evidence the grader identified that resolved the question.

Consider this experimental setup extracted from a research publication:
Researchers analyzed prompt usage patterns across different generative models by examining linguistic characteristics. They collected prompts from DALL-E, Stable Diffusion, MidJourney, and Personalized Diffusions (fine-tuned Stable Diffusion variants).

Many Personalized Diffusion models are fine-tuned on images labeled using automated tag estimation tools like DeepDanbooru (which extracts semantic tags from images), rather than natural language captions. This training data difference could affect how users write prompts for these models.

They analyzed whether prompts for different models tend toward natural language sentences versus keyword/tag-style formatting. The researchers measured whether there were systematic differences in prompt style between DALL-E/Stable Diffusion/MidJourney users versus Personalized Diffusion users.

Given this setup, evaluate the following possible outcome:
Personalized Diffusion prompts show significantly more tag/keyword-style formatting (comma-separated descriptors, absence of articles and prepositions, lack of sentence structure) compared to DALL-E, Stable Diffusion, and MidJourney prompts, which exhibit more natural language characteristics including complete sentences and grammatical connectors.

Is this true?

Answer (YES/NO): YES